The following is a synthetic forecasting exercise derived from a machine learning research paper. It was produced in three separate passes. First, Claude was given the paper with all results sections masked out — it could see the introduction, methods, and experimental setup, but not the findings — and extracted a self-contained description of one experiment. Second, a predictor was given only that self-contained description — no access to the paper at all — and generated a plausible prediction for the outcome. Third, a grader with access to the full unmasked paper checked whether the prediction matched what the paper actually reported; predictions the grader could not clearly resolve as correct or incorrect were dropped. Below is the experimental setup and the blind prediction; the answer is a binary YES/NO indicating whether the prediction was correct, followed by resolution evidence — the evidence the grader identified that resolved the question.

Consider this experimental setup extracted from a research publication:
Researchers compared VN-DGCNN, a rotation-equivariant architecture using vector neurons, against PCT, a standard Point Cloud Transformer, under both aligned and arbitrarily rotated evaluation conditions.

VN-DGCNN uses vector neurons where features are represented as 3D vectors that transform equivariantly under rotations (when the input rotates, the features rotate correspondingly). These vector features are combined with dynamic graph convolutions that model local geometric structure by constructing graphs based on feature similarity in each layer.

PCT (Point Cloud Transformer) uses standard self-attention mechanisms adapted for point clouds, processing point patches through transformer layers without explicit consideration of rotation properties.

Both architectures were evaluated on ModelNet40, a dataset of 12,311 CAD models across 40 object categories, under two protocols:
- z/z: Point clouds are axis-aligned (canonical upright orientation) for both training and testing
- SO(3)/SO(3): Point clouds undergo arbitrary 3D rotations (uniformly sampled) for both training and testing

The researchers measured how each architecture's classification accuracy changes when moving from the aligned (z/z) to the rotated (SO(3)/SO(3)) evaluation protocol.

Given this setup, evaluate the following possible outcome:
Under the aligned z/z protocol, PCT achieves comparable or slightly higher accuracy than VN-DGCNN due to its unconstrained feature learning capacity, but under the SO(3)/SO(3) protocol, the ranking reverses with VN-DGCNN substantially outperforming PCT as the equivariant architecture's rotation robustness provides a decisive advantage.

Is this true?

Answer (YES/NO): NO